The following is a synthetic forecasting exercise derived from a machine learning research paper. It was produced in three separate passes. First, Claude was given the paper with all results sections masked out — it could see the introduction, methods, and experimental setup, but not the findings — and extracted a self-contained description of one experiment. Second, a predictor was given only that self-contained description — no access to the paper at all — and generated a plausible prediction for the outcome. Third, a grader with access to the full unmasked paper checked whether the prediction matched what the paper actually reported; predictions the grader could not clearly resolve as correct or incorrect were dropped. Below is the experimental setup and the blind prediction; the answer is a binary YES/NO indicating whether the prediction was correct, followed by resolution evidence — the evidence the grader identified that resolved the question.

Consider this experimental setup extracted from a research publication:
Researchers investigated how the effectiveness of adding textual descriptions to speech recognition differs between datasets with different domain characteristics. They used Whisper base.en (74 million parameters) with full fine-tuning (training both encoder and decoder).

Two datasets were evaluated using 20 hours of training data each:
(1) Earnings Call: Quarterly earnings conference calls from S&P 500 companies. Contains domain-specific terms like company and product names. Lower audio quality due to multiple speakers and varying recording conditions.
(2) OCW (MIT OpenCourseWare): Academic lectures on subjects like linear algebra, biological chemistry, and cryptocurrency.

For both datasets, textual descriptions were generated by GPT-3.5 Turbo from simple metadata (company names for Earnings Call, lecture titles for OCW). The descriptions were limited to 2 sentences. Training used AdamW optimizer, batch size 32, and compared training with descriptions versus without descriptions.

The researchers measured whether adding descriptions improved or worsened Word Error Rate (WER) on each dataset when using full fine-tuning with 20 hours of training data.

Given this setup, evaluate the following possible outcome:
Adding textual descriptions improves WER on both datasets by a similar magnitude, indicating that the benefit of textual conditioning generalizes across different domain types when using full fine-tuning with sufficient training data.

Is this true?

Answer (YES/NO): NO